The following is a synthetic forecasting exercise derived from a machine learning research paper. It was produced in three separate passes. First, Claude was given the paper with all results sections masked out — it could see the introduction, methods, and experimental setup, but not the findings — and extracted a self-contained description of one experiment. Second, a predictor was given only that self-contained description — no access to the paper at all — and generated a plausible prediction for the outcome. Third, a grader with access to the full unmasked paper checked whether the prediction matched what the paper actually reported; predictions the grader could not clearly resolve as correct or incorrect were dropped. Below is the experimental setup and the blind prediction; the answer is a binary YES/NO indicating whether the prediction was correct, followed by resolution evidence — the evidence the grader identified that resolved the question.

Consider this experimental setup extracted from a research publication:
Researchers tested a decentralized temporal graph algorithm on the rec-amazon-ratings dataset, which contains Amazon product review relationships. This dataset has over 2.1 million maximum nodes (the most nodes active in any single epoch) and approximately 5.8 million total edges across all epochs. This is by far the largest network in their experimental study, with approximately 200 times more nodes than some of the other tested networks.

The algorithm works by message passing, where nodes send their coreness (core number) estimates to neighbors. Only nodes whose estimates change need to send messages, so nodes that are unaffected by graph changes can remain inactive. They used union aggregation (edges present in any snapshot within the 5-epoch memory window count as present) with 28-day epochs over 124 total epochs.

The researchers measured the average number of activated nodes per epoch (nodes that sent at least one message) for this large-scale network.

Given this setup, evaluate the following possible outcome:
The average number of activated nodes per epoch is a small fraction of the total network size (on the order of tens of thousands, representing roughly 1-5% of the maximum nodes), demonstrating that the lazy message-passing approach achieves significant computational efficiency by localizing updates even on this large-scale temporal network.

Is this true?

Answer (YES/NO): YES